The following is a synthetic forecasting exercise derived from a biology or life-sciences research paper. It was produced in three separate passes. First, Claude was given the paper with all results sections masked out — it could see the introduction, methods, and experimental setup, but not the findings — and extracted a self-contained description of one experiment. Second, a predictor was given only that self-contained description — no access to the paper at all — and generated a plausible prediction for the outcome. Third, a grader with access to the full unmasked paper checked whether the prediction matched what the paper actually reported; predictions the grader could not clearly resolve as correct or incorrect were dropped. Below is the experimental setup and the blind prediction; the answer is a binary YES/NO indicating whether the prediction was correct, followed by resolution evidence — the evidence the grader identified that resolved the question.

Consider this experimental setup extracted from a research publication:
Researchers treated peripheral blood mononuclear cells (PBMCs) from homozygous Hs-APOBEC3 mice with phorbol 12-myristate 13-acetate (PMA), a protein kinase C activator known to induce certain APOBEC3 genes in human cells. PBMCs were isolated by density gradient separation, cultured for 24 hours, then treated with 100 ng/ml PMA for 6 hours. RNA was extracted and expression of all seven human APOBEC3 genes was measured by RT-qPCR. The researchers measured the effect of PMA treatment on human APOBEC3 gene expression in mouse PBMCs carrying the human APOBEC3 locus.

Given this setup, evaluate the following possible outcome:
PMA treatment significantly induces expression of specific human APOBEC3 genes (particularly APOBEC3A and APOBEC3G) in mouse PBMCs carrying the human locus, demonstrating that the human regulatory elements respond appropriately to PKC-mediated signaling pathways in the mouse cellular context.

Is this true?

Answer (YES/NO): NO